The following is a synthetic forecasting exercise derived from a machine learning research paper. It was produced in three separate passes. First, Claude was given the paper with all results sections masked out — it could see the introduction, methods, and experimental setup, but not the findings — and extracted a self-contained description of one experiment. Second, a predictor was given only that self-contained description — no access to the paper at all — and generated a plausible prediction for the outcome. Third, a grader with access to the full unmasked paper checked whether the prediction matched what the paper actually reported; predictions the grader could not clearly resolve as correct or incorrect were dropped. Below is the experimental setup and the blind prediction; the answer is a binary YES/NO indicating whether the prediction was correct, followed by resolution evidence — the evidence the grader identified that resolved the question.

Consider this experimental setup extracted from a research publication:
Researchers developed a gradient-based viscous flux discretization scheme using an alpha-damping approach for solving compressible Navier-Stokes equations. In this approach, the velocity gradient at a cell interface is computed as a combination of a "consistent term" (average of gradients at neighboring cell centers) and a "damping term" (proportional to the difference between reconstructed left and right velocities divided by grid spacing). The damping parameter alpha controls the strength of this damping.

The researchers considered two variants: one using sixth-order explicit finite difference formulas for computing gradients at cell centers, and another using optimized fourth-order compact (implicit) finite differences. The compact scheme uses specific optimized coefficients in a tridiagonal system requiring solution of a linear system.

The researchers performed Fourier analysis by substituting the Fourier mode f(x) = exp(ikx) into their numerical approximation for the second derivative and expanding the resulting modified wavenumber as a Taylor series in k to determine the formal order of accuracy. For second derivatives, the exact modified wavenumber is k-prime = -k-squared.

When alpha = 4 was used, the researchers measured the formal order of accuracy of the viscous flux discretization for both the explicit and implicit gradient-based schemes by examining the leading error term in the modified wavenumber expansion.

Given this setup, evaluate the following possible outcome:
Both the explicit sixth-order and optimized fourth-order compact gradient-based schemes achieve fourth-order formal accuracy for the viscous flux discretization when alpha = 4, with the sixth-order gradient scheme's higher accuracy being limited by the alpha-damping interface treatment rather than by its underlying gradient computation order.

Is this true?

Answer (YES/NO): YES